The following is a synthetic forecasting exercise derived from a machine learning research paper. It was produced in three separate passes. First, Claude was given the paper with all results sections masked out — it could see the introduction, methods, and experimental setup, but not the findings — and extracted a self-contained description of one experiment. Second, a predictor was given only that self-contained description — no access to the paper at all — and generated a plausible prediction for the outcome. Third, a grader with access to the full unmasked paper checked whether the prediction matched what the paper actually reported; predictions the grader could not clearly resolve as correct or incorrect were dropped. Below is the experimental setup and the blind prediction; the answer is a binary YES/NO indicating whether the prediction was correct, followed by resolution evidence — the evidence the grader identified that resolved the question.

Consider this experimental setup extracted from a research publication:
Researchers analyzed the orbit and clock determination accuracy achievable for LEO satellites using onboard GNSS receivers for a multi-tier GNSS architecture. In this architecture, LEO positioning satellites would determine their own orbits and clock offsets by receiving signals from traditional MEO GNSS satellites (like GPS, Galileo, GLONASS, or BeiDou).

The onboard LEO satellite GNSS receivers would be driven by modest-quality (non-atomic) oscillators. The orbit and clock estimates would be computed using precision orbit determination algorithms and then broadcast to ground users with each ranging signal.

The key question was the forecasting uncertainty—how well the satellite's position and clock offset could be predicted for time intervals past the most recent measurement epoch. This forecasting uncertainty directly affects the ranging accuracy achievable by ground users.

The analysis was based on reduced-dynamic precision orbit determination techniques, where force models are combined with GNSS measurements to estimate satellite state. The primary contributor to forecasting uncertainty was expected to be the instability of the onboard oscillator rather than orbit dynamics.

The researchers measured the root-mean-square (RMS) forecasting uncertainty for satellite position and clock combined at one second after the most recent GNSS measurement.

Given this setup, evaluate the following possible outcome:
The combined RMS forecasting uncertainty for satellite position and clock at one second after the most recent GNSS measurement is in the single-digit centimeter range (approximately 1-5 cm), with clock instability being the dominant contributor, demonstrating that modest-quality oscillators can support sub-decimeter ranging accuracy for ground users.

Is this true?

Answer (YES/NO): NO